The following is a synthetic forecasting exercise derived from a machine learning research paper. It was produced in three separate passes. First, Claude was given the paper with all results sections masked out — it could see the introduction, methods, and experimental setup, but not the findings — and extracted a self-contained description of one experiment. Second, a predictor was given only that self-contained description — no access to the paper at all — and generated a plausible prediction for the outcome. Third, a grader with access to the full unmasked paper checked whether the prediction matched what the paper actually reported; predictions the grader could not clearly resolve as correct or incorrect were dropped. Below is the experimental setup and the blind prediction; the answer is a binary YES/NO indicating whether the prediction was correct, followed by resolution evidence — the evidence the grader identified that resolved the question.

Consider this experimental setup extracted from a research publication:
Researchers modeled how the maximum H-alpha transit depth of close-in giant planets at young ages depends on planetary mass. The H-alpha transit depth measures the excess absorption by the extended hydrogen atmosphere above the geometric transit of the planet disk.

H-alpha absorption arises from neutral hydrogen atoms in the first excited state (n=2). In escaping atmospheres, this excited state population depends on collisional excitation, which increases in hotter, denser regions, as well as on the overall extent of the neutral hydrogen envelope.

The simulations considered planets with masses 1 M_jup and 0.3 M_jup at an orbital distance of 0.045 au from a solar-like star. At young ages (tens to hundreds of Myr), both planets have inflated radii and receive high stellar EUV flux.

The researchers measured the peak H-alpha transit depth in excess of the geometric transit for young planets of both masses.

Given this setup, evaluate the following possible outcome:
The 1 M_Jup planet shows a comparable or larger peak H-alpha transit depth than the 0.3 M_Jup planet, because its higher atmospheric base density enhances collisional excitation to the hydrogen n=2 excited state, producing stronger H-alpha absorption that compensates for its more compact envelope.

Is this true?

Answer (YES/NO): NO